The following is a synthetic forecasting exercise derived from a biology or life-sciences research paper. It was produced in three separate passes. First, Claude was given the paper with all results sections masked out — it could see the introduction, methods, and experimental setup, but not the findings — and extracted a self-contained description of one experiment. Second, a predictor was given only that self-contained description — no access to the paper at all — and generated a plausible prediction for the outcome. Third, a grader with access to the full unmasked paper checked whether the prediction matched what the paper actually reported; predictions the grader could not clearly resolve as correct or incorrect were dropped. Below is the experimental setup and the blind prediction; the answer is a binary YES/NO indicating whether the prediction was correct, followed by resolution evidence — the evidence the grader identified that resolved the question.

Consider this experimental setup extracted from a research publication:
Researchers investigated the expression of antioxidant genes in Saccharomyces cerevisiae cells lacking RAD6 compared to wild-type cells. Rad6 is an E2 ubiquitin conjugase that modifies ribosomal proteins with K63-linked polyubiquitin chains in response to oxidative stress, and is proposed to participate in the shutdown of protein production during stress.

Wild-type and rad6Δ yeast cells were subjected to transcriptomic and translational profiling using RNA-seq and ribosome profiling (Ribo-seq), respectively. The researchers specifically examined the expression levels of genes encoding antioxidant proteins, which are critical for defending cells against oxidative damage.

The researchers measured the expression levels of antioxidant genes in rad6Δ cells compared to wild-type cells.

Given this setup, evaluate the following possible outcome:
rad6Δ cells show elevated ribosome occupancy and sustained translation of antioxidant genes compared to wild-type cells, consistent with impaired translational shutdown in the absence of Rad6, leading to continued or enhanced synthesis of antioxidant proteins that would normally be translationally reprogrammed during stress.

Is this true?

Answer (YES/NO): YES